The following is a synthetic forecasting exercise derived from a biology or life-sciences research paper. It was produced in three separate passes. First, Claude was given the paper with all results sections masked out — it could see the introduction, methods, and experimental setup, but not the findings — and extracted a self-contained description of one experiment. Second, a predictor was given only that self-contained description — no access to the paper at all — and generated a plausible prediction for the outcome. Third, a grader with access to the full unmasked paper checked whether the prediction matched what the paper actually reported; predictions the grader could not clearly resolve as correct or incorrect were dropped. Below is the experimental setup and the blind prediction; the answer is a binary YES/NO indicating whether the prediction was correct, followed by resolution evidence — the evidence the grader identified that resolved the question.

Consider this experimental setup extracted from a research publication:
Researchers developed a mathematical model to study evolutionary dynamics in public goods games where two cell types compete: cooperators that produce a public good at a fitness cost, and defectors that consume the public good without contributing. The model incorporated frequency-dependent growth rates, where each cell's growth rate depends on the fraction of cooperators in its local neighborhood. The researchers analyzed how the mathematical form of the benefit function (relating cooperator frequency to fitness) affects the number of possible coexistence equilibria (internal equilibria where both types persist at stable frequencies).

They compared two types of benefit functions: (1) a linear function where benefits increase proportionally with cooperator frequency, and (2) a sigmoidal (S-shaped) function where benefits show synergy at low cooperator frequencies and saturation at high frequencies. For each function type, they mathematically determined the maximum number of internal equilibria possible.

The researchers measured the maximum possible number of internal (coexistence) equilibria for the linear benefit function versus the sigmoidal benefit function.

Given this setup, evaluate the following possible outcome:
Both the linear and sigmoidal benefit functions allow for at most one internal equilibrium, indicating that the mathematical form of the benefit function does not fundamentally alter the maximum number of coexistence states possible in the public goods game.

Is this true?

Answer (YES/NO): NO